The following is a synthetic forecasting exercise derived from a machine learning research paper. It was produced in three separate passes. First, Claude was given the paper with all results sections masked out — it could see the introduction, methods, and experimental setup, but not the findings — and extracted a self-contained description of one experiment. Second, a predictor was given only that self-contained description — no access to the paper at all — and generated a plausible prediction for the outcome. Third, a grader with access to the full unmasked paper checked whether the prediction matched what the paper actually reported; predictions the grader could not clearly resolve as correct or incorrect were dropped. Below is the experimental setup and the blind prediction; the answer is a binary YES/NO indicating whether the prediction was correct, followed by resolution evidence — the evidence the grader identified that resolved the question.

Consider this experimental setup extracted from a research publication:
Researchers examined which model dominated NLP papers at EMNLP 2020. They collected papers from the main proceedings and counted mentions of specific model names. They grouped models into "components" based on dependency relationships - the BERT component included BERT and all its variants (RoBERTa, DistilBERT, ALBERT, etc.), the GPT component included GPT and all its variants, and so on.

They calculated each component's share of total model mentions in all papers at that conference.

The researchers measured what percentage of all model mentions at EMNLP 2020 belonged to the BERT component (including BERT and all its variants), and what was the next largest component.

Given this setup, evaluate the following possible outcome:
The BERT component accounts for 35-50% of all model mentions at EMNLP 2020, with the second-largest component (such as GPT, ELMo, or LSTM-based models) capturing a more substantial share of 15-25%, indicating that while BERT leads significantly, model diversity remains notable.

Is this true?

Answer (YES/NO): NO